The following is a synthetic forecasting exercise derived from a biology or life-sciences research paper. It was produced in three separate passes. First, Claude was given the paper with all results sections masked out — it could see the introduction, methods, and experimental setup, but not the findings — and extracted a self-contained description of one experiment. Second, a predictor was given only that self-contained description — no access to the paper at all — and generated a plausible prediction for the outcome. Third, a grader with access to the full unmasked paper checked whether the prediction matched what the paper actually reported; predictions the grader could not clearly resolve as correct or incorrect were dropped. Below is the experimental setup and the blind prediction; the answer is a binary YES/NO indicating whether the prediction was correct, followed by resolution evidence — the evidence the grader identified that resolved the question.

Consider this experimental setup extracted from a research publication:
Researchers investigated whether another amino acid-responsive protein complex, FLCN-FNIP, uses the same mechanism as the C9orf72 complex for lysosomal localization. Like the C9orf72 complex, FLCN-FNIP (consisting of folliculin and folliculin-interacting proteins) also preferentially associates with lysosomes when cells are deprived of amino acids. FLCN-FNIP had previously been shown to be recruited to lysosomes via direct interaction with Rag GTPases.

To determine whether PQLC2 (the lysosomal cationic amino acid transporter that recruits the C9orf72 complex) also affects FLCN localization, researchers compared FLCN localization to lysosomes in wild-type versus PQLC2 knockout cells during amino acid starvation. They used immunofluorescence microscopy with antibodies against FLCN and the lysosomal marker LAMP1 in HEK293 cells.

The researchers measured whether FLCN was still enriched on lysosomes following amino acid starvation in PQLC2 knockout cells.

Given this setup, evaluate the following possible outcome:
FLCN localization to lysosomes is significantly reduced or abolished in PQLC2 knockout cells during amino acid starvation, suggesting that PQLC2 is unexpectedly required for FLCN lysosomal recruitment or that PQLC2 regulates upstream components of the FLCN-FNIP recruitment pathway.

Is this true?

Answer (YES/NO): NO